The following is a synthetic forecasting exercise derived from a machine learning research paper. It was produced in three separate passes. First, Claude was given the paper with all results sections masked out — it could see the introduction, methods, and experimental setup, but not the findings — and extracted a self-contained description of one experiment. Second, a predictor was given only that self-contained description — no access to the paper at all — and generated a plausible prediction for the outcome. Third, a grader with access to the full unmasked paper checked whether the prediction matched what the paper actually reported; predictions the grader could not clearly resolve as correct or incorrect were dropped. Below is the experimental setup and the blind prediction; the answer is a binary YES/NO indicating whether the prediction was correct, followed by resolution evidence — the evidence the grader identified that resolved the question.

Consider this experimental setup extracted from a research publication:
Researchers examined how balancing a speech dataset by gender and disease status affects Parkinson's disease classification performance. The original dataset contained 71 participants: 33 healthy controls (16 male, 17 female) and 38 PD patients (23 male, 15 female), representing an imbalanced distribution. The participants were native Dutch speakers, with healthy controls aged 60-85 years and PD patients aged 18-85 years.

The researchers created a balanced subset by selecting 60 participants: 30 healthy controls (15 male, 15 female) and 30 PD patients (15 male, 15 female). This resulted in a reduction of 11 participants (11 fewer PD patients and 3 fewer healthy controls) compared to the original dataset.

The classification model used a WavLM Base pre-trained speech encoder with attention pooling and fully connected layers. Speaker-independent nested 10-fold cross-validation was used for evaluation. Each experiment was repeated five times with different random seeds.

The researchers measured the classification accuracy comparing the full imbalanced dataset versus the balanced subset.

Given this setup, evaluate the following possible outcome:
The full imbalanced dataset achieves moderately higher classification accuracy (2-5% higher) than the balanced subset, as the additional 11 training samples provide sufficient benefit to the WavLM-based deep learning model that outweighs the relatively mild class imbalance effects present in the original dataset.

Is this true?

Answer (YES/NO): NO